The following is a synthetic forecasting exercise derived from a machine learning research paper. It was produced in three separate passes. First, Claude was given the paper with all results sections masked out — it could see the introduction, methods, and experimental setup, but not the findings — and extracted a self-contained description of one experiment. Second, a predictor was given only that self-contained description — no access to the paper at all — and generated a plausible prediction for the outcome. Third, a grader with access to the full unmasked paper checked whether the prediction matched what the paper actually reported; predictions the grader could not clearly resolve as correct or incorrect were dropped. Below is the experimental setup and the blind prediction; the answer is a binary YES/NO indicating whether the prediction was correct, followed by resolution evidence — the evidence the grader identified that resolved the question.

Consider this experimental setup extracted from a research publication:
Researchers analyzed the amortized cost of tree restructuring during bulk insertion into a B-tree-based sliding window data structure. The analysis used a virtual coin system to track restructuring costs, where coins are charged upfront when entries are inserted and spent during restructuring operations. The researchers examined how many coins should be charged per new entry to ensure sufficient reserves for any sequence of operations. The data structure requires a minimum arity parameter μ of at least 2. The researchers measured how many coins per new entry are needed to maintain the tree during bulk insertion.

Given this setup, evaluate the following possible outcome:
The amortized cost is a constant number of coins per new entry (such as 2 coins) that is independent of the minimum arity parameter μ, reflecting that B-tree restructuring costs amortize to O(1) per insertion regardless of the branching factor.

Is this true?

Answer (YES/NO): YES